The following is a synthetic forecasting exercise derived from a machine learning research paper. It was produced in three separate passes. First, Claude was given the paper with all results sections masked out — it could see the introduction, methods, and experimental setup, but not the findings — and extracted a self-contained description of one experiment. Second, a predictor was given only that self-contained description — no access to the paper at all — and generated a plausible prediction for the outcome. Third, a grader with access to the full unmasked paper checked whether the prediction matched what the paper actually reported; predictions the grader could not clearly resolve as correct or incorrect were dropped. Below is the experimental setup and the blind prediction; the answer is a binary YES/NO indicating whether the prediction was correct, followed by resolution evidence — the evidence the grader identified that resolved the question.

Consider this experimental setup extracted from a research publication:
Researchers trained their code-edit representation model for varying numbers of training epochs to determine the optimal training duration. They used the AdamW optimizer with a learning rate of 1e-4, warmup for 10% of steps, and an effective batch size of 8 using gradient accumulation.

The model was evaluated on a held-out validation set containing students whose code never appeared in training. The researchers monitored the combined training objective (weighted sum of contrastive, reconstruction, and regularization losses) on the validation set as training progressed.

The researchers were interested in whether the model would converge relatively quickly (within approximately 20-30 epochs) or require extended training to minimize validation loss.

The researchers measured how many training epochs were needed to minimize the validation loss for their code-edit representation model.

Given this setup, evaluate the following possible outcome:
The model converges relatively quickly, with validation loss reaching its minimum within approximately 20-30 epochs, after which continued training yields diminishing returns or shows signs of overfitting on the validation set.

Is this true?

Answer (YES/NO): NO